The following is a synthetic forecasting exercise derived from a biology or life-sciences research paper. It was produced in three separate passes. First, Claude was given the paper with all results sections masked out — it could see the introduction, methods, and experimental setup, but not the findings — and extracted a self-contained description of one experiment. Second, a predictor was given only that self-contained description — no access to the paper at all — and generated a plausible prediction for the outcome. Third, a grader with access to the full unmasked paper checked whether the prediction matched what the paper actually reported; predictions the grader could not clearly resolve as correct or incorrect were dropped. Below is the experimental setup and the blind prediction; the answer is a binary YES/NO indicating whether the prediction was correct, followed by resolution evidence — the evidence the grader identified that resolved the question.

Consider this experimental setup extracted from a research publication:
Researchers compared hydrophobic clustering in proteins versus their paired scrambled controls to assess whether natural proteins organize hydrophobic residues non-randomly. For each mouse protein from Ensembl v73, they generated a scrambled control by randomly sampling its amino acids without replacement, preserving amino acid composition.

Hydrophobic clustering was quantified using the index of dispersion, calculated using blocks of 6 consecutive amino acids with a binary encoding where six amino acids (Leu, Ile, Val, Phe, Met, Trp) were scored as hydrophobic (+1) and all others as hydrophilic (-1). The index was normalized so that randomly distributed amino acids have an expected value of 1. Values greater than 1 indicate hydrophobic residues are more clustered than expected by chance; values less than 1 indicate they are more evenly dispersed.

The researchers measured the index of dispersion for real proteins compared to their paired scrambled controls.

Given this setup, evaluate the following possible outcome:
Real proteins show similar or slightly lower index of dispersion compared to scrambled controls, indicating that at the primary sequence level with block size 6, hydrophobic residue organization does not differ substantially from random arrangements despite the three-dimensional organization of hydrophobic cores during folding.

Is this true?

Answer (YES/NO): NO